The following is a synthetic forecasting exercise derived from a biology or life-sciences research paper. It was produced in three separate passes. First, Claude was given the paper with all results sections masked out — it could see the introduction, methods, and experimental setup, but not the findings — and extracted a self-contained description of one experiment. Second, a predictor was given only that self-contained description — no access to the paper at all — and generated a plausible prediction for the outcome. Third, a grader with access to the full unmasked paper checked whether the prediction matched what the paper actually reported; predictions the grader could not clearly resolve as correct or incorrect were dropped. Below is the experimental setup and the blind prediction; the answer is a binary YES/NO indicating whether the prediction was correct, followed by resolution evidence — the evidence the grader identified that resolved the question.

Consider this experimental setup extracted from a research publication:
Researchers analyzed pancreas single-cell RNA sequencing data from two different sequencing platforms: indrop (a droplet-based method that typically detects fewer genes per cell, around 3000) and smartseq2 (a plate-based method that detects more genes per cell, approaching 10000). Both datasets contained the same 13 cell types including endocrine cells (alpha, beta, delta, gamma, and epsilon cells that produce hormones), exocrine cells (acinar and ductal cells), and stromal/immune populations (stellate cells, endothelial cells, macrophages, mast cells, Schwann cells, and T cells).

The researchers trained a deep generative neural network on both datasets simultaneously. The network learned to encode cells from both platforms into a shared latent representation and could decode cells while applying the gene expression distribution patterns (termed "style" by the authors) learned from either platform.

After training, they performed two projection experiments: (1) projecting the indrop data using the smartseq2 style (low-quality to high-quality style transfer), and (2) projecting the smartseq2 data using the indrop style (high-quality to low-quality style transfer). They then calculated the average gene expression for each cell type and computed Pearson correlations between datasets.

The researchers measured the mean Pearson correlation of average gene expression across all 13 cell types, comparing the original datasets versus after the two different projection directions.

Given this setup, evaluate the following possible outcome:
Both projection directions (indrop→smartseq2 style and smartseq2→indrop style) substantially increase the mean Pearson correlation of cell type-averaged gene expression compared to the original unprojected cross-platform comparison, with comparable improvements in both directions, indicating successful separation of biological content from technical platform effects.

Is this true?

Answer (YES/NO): YES